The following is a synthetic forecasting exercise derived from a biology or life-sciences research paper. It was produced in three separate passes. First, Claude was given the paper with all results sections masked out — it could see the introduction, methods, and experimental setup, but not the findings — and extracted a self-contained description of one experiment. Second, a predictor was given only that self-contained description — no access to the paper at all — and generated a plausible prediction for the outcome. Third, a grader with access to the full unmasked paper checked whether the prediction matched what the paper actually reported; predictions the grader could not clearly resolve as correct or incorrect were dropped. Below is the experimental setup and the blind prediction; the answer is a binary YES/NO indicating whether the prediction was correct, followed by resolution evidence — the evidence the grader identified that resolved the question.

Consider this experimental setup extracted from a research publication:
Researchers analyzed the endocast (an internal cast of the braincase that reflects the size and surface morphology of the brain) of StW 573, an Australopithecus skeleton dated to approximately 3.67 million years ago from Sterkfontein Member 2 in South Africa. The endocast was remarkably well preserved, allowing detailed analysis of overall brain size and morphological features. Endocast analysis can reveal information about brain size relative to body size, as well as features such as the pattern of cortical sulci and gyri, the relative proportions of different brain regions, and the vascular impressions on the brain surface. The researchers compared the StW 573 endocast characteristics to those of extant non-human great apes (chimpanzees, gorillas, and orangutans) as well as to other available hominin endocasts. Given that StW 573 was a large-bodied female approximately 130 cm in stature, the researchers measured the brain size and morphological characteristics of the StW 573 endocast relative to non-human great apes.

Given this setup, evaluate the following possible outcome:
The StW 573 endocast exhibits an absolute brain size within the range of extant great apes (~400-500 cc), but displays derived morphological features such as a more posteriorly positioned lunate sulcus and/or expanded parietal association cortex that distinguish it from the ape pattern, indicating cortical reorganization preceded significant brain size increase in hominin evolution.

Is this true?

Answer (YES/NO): NO